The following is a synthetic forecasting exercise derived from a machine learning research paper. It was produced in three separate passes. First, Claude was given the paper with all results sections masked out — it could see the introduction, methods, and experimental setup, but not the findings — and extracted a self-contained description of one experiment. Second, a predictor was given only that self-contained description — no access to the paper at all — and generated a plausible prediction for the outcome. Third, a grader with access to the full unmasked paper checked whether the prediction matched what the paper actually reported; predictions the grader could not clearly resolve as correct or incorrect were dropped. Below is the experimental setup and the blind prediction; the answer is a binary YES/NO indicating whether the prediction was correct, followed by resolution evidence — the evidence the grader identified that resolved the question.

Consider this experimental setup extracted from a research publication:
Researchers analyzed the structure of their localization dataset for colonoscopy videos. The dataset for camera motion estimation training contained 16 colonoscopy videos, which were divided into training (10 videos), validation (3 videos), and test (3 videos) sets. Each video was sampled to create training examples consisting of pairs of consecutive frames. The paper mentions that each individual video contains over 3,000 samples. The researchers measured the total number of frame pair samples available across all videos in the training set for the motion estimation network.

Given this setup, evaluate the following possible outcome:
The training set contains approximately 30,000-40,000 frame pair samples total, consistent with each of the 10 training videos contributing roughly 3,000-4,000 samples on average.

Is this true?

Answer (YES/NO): YES